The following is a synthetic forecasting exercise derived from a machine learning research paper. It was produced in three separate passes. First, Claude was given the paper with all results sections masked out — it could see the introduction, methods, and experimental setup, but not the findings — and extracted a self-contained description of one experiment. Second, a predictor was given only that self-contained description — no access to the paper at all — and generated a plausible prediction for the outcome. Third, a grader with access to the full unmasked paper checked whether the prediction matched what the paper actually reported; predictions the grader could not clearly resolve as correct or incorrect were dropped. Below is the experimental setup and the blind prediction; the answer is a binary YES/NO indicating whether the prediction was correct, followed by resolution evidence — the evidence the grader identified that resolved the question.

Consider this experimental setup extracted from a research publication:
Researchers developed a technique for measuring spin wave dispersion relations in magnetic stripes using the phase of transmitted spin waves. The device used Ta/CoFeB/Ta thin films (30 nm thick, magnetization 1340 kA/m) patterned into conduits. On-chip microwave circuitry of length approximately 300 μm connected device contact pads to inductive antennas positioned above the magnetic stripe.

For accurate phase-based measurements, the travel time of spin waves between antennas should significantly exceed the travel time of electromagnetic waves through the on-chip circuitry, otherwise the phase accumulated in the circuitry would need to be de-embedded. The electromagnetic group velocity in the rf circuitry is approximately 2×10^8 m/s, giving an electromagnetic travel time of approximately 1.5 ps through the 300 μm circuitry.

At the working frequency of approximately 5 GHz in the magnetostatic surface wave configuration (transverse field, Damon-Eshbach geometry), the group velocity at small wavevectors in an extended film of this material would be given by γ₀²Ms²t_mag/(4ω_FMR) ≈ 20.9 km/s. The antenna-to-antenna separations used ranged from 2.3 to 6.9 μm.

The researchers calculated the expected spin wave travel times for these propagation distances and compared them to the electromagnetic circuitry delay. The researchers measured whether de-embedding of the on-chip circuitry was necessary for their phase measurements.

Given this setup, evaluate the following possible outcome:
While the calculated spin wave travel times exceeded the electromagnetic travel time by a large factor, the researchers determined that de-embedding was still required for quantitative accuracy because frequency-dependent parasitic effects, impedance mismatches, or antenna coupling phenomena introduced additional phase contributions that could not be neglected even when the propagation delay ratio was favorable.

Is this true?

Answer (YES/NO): NO